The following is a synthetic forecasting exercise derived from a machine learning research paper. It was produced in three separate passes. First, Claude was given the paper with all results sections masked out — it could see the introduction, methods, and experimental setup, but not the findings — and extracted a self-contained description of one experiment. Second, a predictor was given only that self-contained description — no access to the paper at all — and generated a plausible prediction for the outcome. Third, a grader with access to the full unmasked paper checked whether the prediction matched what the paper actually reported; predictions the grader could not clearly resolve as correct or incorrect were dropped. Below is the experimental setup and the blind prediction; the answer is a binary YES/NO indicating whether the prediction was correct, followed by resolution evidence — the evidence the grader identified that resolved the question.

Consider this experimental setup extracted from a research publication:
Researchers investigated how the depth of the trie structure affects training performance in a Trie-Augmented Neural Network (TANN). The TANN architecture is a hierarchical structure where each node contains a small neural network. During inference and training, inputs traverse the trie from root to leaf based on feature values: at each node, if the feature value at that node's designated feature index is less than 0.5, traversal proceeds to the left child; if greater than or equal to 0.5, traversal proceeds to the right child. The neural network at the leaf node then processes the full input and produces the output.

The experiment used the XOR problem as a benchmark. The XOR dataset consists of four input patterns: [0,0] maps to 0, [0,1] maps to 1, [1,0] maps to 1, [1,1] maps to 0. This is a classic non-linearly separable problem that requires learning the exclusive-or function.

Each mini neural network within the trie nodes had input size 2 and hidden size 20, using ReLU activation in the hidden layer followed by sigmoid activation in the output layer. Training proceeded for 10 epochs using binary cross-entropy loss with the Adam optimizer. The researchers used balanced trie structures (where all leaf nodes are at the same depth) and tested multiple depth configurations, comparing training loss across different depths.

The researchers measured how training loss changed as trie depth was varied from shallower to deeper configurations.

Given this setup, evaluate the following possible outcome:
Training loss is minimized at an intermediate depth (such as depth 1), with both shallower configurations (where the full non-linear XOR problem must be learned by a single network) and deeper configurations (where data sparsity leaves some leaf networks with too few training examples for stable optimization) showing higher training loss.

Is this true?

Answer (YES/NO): NO